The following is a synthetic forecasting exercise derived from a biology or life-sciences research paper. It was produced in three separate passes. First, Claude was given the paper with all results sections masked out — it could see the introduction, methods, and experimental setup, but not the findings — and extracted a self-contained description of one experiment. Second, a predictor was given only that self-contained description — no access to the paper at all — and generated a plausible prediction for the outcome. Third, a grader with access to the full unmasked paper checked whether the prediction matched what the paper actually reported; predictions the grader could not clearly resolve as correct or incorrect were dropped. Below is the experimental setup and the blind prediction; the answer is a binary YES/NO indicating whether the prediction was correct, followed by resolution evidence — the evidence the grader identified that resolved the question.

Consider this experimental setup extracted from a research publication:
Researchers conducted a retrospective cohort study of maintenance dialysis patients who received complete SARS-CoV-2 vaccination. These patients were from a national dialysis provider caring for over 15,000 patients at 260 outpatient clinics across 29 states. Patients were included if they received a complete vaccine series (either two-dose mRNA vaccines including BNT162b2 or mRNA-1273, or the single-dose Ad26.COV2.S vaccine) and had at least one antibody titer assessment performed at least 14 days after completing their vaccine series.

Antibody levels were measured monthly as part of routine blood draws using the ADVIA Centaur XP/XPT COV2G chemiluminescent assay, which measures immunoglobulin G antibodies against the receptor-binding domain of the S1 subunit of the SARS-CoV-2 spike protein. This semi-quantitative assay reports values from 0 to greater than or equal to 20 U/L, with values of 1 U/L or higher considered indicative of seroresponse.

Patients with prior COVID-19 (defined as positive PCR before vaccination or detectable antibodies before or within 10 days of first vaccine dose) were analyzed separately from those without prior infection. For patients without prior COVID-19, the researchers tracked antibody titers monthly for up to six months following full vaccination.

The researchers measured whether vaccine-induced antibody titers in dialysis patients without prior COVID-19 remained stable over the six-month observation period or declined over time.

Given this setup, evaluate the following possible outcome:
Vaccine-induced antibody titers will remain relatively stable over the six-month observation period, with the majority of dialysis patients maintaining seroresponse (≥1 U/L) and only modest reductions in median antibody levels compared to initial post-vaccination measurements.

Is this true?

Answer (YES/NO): NO